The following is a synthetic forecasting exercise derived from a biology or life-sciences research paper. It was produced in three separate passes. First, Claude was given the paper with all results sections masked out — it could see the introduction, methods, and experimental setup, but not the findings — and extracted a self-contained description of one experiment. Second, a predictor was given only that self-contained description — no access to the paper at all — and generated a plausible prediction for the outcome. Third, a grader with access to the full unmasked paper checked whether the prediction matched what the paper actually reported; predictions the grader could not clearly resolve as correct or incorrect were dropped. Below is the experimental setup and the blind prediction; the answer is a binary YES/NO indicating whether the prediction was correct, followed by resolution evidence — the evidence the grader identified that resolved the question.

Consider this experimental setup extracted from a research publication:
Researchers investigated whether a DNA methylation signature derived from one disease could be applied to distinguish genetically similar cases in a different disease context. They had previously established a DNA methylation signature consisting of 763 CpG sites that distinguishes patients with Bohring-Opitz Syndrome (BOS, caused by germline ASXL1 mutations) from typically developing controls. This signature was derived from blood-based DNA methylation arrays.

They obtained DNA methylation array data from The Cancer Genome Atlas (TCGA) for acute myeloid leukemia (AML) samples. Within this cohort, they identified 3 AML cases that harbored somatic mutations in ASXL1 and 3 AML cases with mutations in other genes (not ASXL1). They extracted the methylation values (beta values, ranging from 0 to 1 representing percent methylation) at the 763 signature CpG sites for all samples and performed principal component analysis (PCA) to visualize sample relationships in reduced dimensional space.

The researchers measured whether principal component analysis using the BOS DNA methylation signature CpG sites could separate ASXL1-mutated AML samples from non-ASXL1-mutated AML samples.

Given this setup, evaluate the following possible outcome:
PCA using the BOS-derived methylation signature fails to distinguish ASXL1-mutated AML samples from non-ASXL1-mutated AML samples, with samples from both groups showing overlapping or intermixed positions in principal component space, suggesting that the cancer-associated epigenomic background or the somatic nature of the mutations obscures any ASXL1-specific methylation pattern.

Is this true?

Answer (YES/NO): NO